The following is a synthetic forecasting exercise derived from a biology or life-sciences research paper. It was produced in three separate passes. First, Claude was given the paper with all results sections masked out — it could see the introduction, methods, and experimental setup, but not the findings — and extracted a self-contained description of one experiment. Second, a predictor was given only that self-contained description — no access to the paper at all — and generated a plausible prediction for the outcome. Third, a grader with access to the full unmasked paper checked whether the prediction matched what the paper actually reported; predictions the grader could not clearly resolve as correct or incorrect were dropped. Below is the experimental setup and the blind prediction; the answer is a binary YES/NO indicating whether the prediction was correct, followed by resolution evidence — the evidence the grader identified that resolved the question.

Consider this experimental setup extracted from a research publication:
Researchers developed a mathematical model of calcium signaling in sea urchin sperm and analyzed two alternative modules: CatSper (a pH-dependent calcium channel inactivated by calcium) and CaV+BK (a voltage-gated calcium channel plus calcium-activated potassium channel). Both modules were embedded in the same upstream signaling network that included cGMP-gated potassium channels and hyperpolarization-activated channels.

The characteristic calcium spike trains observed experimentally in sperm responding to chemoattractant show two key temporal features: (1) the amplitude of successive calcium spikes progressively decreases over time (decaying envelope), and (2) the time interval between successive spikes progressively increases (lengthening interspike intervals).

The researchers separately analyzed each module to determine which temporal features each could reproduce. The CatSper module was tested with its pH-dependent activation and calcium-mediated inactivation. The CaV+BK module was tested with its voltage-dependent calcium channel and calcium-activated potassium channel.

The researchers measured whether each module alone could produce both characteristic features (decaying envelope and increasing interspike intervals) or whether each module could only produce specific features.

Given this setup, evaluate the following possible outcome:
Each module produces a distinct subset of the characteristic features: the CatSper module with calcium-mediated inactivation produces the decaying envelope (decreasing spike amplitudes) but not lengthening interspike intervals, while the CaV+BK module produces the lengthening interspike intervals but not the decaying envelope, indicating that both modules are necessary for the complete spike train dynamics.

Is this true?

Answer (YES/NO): NO